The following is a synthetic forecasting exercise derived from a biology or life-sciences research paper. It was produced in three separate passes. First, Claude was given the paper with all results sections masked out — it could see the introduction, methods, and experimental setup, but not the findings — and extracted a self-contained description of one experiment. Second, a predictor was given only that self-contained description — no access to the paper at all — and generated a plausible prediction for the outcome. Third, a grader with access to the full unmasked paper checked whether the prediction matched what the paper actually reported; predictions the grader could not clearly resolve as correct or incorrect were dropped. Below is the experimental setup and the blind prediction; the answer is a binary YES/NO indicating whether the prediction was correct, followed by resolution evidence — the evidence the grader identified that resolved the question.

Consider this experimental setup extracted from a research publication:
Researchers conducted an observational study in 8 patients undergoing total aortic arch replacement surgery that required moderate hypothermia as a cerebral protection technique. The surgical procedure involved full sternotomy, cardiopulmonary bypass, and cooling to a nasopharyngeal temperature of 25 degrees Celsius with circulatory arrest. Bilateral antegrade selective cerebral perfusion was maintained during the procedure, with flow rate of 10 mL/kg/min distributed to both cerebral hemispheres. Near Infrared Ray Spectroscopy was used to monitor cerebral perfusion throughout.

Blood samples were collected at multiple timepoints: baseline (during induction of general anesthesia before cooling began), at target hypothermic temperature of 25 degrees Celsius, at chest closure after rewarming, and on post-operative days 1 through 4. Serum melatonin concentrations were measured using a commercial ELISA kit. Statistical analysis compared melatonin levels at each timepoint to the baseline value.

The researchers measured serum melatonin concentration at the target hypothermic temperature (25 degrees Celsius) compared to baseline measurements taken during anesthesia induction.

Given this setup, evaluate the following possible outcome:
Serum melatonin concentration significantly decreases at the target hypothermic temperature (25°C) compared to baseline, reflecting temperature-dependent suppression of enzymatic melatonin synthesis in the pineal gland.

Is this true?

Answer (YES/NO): YES